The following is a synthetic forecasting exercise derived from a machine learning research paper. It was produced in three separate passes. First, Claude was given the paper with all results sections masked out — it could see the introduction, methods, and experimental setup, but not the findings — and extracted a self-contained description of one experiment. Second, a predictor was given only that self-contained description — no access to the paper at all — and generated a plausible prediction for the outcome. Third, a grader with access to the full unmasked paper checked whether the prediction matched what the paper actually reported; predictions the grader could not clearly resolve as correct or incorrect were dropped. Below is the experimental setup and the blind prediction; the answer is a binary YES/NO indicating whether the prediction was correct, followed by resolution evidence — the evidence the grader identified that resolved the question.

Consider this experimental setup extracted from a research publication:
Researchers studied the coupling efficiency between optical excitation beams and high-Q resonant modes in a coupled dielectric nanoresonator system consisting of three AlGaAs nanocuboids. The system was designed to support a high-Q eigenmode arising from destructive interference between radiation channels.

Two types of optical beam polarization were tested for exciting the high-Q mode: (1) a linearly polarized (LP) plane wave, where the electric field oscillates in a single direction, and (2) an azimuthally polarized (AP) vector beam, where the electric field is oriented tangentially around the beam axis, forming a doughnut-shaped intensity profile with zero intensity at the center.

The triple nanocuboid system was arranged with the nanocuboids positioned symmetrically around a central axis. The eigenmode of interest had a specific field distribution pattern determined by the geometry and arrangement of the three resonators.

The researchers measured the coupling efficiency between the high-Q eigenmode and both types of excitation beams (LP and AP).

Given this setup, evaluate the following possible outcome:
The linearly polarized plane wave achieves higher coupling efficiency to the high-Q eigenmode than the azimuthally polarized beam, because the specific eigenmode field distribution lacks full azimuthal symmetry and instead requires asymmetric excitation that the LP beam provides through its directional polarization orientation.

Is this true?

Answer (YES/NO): NO